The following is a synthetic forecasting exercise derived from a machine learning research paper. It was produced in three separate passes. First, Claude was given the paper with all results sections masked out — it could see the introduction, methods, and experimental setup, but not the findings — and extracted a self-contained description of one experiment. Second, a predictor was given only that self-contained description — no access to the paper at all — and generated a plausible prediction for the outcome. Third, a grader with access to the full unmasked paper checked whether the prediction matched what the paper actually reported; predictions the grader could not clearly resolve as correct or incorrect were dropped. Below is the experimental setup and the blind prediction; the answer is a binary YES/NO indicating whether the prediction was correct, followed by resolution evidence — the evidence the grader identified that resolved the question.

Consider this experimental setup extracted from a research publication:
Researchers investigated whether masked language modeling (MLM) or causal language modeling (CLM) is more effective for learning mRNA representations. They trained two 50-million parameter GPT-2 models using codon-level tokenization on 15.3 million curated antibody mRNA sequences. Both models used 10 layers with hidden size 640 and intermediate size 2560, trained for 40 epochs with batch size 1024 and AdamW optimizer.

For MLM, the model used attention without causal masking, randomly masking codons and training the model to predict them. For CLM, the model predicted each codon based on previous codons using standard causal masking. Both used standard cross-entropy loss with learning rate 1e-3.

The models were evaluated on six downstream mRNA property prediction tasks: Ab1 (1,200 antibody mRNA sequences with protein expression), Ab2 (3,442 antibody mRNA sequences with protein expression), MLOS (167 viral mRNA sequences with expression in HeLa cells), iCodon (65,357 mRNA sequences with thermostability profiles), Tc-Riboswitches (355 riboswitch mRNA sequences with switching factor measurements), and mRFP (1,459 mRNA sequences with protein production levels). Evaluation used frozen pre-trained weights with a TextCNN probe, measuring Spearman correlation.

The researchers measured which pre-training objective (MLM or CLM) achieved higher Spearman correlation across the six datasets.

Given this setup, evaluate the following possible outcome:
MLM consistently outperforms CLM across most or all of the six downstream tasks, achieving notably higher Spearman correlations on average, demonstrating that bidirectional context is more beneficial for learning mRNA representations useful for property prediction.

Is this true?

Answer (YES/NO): NO